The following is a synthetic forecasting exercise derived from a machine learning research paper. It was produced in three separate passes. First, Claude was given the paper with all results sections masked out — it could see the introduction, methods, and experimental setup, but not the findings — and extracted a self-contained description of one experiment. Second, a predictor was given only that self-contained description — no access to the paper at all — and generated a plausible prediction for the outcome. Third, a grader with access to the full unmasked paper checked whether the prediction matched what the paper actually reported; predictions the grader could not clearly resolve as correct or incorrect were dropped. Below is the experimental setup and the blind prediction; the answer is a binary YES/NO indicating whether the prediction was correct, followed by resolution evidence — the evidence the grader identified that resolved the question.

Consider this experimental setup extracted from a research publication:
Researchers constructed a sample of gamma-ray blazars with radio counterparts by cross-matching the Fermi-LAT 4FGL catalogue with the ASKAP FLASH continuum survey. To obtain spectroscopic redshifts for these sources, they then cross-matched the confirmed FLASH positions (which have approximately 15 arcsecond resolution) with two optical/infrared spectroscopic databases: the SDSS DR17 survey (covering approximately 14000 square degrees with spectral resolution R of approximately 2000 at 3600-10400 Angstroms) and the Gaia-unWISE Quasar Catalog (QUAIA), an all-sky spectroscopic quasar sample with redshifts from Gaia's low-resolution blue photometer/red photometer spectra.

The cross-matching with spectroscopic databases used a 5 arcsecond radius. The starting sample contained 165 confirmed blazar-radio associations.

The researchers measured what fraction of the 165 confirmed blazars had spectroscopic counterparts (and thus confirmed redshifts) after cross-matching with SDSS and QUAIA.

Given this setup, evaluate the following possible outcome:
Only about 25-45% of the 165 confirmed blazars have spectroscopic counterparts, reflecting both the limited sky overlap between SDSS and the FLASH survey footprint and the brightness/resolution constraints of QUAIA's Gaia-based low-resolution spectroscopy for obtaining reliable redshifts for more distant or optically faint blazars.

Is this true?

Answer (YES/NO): NO